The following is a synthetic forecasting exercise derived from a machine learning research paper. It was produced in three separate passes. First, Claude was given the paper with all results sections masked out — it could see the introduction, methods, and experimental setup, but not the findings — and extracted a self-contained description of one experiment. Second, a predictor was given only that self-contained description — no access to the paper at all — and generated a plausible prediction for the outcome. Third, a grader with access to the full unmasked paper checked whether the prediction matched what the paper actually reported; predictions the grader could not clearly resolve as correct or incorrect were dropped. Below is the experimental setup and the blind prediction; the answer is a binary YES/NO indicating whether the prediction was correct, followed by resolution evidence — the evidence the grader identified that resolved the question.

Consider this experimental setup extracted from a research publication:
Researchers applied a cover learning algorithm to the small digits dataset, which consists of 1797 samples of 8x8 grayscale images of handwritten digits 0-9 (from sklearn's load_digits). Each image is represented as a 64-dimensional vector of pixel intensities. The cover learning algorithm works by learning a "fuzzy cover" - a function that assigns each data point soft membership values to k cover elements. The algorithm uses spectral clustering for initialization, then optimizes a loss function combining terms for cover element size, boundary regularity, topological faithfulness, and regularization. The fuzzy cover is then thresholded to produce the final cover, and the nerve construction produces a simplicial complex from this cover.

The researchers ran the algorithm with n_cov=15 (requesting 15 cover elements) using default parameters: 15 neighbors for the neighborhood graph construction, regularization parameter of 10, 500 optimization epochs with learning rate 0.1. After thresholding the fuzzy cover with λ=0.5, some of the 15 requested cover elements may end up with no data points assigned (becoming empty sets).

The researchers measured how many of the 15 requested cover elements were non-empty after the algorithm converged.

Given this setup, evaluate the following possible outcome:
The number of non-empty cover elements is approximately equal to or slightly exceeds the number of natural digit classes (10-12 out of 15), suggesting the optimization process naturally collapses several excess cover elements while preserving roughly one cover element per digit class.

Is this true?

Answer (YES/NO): YES